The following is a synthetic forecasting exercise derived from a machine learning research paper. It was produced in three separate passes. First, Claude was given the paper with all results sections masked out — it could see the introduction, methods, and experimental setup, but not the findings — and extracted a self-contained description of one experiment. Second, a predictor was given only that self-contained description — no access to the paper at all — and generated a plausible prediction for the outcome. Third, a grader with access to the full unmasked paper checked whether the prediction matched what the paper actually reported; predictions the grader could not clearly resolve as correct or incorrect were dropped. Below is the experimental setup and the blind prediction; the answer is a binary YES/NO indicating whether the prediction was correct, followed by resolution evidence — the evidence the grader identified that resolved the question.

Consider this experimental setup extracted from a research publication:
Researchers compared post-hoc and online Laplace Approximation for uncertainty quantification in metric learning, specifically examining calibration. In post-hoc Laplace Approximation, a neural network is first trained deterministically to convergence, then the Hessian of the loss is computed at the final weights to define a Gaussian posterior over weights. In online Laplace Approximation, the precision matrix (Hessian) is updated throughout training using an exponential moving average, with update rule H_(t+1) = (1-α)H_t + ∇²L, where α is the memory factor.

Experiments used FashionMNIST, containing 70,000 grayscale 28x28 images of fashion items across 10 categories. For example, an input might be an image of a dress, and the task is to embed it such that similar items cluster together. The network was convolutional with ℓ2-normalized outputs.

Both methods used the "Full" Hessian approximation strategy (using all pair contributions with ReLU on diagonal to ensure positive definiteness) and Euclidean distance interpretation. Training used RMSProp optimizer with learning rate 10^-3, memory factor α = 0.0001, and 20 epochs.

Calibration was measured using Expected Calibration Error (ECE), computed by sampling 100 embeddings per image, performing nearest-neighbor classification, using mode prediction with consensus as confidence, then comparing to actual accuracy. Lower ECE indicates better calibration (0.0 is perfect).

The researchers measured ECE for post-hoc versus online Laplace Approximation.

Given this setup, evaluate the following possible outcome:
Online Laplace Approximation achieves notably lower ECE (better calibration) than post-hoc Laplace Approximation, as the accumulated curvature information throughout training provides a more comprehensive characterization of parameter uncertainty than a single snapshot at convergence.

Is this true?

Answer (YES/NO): NO